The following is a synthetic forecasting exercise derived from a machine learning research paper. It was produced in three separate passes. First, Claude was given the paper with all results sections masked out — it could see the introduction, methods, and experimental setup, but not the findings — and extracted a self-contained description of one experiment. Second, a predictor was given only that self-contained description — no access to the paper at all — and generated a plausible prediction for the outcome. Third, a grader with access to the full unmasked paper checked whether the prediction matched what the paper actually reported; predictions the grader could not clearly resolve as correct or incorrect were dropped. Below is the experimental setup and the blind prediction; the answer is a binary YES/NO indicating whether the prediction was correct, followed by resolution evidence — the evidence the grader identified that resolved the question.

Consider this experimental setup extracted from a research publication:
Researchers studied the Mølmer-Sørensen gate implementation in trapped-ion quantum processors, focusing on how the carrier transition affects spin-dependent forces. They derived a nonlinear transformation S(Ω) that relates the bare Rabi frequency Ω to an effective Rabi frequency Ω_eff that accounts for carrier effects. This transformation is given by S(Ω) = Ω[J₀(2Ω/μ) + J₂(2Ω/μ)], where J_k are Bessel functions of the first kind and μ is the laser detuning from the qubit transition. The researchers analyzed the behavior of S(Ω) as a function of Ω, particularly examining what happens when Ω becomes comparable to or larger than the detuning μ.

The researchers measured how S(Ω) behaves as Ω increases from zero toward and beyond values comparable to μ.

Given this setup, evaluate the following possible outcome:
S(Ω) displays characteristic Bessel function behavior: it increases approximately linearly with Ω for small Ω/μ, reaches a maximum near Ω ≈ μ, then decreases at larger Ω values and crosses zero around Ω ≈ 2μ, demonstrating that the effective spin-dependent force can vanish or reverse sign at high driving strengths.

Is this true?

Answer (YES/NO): YES